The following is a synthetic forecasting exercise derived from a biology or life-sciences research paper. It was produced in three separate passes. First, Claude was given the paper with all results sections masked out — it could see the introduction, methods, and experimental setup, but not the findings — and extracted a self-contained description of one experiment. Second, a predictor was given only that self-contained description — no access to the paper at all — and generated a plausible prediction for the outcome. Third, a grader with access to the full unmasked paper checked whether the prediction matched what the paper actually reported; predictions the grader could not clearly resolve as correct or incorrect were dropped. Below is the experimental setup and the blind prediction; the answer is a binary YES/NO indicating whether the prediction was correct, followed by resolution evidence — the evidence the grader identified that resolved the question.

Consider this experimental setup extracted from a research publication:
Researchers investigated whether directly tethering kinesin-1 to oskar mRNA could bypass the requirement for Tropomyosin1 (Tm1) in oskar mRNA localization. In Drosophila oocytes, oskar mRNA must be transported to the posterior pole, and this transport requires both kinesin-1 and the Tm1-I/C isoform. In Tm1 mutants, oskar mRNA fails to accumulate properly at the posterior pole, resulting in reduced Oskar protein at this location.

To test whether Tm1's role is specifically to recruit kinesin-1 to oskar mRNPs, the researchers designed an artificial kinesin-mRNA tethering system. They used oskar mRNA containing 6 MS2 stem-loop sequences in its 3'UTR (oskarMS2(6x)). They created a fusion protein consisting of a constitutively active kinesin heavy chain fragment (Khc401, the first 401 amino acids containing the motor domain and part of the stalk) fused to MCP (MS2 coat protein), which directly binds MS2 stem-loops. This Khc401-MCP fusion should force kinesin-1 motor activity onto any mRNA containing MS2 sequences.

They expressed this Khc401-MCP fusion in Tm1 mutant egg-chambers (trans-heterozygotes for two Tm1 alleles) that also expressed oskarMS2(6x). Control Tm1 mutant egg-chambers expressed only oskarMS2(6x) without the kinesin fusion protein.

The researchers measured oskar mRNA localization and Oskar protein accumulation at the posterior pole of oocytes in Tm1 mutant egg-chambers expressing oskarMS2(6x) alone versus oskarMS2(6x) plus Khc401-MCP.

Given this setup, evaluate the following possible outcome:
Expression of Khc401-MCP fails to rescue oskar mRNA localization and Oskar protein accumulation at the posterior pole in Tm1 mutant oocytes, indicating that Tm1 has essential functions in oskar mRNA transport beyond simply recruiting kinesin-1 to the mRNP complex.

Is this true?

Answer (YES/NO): NO